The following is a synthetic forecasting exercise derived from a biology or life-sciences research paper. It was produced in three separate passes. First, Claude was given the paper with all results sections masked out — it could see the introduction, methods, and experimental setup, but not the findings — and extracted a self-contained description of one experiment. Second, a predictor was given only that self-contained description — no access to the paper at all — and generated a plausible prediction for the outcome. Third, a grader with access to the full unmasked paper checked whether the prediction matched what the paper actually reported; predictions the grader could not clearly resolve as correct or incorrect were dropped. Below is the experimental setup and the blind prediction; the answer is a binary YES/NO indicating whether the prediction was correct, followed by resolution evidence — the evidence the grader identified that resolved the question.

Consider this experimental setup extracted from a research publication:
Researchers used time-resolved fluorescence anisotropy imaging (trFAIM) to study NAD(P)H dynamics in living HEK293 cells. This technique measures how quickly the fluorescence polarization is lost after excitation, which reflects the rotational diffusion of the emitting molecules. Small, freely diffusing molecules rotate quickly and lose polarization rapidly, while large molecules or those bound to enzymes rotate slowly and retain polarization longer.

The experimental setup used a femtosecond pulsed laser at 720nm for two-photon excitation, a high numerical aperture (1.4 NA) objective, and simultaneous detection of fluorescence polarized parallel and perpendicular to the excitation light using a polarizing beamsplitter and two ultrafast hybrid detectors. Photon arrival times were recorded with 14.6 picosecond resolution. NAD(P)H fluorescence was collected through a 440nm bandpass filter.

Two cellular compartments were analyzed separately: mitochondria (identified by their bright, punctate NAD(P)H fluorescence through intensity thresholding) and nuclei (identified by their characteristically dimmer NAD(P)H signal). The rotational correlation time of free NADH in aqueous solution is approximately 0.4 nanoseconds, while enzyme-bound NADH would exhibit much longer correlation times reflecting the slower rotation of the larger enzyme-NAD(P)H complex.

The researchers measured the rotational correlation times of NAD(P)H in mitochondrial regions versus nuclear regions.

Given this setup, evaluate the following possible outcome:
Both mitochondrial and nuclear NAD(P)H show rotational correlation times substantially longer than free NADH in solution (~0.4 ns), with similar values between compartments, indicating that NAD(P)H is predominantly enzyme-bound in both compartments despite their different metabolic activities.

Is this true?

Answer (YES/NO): NO